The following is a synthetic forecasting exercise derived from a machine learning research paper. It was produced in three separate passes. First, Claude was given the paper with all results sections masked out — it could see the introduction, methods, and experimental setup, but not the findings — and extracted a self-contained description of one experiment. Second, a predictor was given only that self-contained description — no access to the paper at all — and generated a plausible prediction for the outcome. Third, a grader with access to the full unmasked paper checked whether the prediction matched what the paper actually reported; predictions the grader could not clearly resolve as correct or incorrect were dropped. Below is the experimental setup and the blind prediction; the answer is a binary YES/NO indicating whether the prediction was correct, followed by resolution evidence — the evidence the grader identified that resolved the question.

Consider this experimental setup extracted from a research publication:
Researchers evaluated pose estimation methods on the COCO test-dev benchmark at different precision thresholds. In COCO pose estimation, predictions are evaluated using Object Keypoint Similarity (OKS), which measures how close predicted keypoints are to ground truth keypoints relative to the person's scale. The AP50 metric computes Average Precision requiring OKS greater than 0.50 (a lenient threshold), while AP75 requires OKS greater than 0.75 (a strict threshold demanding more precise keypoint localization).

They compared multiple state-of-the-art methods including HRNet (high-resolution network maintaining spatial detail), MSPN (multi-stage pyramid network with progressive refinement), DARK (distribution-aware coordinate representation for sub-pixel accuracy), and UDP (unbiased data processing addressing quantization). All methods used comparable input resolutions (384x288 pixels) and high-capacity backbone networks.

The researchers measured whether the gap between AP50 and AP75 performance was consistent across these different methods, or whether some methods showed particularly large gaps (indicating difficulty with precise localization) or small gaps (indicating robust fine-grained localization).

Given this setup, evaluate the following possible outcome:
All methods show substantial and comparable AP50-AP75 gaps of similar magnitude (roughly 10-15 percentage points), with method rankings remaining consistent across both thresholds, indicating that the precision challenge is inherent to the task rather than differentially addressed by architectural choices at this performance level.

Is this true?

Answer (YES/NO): NO